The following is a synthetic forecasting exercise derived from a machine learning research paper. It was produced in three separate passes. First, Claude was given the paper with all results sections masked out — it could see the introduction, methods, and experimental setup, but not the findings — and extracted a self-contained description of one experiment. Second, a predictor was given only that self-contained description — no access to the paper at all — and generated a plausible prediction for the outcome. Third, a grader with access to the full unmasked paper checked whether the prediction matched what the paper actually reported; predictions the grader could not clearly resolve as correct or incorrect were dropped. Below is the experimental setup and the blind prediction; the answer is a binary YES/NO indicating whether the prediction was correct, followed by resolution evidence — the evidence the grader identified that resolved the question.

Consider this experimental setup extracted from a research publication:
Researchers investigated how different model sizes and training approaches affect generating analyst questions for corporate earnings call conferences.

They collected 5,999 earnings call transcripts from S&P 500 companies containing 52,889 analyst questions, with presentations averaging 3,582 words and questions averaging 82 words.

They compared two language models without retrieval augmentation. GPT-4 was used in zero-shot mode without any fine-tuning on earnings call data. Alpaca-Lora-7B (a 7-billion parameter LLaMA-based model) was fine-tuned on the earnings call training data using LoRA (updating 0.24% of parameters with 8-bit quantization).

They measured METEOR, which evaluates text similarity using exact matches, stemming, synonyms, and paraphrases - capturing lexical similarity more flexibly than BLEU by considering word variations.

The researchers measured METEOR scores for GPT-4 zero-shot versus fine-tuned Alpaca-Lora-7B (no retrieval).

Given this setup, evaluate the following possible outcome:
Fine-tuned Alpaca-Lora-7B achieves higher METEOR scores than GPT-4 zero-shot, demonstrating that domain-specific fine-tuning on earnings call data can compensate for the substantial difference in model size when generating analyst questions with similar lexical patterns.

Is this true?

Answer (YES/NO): NO